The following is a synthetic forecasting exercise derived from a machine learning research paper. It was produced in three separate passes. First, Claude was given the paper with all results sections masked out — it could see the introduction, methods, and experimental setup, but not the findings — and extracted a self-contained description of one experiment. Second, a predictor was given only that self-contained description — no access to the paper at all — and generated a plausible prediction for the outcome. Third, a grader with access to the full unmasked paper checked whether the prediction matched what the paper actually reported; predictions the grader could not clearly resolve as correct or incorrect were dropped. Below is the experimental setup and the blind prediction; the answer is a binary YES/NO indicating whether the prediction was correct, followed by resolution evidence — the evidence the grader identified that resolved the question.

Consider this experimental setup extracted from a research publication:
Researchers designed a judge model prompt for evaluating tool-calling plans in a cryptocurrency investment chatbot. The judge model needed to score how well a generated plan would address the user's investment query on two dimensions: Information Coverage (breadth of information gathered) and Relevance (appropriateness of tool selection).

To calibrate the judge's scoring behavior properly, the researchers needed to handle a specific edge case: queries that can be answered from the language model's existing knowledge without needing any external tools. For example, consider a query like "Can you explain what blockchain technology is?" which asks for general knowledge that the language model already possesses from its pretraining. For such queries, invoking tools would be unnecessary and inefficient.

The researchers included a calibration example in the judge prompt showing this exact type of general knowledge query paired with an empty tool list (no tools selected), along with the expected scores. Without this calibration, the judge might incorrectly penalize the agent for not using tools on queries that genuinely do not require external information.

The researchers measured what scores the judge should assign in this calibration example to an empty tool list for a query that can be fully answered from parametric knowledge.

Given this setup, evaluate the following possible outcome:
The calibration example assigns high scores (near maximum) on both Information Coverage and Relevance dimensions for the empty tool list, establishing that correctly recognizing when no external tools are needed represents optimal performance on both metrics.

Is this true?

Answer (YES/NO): YES